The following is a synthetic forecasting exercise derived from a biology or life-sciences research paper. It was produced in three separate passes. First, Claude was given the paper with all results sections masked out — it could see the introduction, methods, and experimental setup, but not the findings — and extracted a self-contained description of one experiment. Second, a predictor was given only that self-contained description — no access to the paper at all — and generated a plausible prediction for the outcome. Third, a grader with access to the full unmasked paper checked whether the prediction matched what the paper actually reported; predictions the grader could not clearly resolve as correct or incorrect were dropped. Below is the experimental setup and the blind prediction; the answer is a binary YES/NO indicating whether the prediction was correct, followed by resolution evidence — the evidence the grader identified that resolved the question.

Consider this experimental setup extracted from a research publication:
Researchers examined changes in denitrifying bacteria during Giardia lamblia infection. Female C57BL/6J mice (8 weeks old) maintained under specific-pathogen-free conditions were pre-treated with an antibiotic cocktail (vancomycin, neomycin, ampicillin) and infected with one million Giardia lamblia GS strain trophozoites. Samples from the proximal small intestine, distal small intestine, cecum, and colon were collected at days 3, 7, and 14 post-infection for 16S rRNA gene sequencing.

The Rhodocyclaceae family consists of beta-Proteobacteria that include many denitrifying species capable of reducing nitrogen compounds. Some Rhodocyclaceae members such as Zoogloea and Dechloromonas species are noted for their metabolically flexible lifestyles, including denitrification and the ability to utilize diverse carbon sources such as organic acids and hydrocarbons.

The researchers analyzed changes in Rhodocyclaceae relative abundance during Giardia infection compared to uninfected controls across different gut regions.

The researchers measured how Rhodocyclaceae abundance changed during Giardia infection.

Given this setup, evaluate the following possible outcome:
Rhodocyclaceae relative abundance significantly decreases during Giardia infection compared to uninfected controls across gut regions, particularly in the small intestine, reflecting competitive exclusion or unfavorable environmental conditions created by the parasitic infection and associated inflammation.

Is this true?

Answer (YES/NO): NO